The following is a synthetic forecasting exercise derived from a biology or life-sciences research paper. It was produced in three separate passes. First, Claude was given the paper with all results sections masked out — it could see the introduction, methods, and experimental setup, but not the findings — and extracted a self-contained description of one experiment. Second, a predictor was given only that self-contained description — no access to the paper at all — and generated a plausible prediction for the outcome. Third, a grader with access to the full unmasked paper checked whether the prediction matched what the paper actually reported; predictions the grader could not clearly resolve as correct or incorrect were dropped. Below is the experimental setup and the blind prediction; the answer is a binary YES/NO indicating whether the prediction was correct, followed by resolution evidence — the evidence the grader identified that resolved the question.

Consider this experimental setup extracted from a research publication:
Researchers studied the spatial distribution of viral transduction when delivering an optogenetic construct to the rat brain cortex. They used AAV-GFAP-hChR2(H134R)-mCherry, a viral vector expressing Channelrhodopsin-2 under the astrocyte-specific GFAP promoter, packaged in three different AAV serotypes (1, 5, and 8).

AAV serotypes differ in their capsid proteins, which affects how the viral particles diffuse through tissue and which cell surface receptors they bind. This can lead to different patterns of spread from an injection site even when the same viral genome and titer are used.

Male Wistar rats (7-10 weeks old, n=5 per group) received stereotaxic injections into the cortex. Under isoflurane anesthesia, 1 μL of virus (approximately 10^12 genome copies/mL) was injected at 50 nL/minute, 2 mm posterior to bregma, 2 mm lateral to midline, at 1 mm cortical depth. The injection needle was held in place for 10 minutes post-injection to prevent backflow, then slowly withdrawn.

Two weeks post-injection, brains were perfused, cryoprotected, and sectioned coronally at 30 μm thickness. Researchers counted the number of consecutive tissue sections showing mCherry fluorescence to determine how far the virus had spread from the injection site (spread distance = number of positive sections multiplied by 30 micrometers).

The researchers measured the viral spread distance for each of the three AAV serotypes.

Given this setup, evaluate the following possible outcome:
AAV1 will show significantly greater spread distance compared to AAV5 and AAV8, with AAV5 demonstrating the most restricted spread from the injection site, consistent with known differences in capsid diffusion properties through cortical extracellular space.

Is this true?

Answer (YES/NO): NO